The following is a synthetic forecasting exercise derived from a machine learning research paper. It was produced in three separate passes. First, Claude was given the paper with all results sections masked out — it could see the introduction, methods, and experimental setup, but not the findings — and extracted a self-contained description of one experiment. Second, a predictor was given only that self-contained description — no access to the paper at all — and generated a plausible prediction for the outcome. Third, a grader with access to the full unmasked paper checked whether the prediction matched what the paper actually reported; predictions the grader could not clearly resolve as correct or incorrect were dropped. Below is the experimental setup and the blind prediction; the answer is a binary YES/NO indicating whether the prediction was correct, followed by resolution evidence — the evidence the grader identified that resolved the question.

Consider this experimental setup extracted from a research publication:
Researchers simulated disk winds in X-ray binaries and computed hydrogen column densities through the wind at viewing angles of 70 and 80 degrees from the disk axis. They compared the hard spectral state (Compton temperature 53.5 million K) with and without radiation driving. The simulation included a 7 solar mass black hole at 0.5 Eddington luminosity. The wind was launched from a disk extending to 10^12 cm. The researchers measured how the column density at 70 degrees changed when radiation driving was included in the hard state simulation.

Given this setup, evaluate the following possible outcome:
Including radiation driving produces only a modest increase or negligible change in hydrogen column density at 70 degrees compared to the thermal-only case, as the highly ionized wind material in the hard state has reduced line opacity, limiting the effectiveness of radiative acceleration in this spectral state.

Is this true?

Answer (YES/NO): NO